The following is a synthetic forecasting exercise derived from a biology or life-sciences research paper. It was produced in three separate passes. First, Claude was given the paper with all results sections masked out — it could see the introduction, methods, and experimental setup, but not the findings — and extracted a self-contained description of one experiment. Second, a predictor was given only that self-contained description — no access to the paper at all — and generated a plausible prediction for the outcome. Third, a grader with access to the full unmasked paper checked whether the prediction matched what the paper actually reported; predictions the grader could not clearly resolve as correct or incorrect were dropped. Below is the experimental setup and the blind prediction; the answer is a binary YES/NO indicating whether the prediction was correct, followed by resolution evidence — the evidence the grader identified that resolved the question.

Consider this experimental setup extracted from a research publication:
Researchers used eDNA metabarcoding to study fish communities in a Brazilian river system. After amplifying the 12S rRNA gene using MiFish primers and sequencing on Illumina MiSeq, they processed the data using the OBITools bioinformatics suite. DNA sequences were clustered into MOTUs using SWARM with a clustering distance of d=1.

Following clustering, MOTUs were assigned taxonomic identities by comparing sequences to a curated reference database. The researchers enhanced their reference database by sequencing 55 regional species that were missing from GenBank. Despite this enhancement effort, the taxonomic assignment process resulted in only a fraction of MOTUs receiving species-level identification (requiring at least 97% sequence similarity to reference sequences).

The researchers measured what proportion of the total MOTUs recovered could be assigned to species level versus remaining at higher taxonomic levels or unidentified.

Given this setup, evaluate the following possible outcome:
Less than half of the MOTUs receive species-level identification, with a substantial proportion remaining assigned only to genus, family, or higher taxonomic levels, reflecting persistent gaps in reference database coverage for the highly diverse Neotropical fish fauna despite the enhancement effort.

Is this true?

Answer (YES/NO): YES